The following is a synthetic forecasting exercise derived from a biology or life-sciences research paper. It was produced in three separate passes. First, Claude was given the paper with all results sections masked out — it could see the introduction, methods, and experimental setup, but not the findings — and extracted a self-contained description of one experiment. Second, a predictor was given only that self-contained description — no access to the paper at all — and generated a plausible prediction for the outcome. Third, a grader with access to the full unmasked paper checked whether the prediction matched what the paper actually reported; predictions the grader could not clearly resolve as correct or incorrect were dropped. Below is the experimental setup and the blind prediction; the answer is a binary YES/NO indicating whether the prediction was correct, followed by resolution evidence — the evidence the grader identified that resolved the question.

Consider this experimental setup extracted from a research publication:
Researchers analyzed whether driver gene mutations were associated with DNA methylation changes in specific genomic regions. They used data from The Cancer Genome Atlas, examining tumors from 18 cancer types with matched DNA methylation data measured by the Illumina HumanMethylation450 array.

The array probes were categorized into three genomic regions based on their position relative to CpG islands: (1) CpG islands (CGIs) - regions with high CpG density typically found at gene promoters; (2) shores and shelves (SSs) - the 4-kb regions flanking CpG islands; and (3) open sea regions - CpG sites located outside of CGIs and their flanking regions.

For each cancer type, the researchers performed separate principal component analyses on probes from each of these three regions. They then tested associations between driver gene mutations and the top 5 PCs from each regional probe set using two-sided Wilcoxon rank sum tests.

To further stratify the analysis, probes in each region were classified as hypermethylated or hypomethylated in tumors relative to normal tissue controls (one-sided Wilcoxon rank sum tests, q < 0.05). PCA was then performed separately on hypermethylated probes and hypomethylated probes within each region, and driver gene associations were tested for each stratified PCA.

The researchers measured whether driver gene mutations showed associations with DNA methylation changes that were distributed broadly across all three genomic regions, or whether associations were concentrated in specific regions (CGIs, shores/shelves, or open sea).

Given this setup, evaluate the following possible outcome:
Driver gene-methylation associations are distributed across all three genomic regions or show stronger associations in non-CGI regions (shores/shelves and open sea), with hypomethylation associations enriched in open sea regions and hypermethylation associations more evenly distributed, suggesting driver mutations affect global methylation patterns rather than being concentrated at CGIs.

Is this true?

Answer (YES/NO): NO